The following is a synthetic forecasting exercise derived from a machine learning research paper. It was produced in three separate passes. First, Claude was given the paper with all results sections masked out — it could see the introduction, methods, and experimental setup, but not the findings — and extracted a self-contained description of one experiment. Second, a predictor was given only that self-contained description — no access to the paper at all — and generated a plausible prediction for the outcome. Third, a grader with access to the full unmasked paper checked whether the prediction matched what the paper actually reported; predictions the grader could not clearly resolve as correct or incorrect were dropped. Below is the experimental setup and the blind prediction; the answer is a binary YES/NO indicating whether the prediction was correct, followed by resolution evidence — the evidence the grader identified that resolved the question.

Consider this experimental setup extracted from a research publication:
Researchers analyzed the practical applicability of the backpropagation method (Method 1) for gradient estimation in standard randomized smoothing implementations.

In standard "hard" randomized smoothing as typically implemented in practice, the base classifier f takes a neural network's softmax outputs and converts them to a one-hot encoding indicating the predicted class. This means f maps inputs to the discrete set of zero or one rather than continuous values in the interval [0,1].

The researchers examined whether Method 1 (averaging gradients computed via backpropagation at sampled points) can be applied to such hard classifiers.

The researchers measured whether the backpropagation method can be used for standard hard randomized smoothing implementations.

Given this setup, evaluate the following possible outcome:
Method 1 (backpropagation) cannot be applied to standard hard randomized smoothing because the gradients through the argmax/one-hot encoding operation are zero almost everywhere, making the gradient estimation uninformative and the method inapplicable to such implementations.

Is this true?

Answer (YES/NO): YES